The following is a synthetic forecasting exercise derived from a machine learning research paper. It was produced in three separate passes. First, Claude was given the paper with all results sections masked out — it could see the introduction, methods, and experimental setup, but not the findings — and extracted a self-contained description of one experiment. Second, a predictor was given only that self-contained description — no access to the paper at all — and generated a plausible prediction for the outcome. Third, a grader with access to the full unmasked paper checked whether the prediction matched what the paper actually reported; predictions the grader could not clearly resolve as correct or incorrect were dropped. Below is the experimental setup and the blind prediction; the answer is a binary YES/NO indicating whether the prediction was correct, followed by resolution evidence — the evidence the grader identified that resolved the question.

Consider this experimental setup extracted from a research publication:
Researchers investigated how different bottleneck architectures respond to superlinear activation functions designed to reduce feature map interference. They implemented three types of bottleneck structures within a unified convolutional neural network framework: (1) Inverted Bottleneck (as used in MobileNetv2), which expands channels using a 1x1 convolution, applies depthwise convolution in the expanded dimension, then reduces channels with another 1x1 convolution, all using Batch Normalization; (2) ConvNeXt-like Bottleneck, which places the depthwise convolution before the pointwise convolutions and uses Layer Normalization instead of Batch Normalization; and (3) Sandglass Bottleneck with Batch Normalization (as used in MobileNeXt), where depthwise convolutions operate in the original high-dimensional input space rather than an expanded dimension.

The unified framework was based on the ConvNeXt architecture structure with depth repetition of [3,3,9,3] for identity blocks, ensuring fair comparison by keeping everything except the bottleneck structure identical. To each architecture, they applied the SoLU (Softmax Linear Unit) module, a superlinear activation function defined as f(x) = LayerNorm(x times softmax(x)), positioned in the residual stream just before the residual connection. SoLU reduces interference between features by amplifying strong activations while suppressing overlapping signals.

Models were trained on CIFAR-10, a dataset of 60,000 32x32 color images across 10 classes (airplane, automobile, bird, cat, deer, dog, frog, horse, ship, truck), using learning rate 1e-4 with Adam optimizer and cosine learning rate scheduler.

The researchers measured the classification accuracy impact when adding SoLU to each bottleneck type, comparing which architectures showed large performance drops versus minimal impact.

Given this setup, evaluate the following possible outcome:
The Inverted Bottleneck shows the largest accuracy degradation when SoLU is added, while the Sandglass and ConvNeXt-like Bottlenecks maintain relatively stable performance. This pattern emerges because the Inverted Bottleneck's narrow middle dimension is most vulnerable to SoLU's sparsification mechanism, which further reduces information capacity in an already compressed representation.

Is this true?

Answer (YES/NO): NO